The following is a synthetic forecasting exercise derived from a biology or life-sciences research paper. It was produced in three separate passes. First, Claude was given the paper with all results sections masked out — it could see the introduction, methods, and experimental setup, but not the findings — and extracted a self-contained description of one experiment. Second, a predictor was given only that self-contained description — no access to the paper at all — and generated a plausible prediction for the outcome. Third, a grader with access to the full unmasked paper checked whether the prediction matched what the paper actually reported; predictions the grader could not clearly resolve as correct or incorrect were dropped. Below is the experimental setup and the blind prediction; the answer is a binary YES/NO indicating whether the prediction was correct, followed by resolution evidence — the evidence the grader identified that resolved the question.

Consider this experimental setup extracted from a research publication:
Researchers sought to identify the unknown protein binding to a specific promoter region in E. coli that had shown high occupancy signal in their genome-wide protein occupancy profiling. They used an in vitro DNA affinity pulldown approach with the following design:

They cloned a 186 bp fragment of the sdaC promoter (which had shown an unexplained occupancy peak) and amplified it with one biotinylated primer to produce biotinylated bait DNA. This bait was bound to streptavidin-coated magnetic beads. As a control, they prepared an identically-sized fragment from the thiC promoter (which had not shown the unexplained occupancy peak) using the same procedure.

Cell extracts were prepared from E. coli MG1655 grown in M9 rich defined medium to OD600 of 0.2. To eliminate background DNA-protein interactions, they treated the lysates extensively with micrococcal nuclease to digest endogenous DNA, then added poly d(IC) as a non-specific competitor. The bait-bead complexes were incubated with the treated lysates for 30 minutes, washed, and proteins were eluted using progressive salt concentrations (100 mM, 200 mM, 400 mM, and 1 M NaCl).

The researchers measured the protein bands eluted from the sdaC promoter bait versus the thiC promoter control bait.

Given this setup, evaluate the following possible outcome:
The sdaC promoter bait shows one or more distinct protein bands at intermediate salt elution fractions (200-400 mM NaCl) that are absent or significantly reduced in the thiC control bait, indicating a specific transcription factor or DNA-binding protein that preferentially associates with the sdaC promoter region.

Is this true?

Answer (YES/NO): YES